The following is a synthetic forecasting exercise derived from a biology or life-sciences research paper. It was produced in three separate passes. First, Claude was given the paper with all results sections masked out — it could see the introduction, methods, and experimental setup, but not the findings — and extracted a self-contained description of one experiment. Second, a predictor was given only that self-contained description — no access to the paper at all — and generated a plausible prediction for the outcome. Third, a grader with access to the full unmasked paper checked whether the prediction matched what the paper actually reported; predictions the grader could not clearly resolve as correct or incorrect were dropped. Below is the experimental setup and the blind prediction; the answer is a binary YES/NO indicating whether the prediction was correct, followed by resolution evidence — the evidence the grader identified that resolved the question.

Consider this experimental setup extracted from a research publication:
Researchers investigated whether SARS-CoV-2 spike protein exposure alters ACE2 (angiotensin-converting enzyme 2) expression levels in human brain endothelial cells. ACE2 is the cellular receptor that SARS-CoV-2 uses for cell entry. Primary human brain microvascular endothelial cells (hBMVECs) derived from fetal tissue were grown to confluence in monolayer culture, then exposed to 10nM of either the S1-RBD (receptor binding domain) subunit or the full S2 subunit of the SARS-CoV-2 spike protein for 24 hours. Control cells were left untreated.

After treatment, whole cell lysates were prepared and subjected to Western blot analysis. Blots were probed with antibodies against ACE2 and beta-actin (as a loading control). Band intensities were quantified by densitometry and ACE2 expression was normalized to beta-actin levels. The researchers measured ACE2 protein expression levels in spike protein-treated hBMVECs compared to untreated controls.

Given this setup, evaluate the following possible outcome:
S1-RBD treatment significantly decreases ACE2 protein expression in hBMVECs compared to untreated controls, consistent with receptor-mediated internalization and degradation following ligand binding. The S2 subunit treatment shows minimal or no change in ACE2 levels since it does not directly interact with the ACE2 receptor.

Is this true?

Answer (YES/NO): NO